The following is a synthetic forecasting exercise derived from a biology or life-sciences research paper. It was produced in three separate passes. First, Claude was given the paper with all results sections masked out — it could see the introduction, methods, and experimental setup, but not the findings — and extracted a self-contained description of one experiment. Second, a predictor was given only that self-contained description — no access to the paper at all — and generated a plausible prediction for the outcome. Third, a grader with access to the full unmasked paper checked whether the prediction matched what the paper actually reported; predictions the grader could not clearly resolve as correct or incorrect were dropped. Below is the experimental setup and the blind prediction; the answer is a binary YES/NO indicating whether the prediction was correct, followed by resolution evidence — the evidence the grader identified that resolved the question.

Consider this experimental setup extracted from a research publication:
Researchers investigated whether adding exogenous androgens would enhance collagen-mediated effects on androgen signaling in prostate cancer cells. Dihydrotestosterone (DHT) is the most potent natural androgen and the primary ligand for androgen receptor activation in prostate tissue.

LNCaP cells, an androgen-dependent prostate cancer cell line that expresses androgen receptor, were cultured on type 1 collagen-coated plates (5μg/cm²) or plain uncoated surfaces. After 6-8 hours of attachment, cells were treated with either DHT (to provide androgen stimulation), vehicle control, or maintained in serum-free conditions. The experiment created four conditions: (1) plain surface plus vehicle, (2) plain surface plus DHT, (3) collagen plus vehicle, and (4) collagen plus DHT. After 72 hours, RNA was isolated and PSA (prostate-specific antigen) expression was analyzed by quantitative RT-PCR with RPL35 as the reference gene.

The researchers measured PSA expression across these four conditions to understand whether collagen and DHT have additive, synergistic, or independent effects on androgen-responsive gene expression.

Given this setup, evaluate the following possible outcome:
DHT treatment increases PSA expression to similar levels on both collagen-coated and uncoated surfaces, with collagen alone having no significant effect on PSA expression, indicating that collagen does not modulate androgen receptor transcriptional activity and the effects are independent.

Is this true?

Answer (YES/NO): NO